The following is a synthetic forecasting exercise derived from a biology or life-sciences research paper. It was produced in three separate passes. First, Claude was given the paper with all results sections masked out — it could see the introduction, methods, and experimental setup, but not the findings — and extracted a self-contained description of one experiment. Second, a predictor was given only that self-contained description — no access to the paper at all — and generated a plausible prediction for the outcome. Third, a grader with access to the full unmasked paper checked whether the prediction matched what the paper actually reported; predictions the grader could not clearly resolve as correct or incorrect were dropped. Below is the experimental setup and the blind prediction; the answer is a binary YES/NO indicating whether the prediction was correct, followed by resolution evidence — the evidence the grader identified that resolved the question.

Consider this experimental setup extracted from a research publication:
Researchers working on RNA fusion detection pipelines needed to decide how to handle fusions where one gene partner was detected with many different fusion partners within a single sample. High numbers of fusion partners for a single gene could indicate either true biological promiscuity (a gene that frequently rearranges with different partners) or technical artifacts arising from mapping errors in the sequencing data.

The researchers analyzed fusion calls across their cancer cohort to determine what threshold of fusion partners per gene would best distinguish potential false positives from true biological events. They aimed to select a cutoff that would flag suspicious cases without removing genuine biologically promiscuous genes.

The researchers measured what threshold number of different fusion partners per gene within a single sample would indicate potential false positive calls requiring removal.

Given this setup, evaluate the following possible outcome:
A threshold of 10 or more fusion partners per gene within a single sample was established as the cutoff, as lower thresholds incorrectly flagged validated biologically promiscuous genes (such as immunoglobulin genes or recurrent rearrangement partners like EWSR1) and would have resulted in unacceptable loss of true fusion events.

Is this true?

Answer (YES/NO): NO